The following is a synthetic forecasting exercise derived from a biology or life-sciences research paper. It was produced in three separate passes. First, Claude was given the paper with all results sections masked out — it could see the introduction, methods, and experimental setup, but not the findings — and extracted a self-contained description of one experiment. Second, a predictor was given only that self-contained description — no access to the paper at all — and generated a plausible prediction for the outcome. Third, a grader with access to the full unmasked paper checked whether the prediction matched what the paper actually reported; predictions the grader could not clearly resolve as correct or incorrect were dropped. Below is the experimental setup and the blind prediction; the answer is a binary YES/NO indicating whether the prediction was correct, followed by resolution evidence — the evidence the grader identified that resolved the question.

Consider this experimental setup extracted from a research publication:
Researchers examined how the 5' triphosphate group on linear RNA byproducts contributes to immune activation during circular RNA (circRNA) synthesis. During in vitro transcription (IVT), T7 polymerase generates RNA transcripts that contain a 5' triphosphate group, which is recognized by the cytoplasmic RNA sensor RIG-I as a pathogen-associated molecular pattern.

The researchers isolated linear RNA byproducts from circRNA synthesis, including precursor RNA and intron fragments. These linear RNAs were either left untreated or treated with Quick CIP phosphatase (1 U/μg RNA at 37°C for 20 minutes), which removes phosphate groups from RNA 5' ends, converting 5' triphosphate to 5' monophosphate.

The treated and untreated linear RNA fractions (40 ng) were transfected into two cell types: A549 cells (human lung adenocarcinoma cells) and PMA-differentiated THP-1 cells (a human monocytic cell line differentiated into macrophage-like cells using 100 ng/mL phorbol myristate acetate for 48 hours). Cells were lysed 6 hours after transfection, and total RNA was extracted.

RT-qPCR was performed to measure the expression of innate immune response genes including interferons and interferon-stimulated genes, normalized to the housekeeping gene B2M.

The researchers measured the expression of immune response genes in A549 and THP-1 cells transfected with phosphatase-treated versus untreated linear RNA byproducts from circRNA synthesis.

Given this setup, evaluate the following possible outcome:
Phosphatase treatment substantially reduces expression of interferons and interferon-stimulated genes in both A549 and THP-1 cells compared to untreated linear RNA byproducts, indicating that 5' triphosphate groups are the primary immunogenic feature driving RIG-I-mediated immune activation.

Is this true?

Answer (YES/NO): YES